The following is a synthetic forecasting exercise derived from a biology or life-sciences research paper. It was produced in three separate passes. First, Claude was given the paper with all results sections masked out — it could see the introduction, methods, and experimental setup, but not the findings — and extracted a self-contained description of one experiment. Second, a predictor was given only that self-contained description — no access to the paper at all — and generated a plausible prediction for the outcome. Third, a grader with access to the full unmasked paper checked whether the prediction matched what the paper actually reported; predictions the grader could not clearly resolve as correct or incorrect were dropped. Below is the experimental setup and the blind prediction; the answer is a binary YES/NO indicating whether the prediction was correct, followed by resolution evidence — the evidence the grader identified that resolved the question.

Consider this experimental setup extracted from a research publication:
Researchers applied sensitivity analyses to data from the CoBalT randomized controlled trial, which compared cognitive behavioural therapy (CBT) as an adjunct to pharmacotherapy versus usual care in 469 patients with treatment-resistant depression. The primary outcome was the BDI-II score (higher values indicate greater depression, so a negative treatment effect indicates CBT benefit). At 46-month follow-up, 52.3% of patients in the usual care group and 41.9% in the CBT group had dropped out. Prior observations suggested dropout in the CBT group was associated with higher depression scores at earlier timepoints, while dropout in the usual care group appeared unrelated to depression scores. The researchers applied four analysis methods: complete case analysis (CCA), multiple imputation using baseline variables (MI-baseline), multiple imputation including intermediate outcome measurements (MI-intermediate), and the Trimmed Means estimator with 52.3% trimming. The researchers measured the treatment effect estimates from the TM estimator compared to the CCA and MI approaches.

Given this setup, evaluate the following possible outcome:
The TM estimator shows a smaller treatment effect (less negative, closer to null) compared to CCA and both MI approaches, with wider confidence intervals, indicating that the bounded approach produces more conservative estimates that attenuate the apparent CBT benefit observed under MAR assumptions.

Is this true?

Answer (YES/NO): NO